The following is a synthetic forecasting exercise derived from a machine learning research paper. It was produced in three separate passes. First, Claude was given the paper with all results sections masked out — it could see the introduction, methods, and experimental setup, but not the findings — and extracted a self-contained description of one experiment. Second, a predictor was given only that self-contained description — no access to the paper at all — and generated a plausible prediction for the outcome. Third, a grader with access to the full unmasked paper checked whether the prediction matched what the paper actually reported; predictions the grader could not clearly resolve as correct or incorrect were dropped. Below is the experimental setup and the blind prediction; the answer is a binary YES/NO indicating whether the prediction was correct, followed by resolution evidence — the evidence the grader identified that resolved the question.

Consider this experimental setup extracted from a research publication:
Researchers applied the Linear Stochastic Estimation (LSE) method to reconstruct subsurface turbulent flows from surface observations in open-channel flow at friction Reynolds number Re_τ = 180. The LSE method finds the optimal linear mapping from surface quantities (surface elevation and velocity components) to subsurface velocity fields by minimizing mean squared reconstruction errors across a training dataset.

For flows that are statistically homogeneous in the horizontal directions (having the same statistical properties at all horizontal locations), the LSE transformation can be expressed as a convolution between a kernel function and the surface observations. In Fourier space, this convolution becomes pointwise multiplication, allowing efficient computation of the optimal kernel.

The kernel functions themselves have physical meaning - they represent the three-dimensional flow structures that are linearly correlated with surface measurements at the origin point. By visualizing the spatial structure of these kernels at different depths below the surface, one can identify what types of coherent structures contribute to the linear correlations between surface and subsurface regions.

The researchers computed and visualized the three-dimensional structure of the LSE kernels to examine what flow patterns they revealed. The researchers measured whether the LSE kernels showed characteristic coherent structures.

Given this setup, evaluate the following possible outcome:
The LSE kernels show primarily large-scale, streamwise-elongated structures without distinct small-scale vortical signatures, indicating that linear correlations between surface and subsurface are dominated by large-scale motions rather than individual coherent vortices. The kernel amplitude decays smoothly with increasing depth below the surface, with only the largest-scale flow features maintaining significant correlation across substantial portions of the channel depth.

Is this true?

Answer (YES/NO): NO